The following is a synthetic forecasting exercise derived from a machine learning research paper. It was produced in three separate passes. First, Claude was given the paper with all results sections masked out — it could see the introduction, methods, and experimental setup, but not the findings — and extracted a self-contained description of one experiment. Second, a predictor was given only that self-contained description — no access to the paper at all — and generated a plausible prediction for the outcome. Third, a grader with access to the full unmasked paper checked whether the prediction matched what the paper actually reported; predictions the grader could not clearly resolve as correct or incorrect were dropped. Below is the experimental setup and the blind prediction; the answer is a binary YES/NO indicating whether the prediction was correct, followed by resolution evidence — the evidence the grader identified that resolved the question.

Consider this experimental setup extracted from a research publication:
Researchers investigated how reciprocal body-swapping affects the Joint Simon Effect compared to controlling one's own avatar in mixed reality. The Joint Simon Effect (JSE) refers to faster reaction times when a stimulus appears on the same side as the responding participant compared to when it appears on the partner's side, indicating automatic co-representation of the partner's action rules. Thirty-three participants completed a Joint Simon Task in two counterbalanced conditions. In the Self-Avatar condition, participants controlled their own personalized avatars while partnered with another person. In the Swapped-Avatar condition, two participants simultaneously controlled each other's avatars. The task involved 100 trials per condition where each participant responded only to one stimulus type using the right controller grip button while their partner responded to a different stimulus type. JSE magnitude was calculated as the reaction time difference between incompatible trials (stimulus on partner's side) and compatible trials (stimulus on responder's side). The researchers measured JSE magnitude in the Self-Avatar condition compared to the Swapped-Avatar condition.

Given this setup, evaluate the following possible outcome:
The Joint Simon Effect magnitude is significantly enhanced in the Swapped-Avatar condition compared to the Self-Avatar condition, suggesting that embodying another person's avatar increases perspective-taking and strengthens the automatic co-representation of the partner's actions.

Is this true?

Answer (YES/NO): NO